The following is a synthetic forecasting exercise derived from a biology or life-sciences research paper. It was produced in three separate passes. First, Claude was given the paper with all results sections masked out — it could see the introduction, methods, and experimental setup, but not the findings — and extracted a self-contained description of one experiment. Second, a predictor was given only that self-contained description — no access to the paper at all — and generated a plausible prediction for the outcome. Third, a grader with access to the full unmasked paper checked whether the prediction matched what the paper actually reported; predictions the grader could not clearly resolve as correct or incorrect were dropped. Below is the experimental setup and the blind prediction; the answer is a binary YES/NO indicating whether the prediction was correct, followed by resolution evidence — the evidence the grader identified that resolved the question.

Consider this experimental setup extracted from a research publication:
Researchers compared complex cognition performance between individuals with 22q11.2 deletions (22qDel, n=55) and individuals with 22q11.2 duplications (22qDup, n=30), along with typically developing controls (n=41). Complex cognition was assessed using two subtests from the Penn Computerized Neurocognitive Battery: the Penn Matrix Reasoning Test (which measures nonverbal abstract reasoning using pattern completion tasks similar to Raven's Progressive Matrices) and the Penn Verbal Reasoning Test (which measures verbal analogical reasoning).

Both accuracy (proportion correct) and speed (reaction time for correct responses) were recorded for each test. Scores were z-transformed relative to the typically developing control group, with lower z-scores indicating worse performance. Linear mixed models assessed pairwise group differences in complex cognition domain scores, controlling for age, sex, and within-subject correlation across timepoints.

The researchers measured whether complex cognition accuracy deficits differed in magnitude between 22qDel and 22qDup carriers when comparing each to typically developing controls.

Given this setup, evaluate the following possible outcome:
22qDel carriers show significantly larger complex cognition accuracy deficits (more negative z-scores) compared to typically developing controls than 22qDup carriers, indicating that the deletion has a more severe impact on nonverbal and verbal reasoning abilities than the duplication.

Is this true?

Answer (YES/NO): NO